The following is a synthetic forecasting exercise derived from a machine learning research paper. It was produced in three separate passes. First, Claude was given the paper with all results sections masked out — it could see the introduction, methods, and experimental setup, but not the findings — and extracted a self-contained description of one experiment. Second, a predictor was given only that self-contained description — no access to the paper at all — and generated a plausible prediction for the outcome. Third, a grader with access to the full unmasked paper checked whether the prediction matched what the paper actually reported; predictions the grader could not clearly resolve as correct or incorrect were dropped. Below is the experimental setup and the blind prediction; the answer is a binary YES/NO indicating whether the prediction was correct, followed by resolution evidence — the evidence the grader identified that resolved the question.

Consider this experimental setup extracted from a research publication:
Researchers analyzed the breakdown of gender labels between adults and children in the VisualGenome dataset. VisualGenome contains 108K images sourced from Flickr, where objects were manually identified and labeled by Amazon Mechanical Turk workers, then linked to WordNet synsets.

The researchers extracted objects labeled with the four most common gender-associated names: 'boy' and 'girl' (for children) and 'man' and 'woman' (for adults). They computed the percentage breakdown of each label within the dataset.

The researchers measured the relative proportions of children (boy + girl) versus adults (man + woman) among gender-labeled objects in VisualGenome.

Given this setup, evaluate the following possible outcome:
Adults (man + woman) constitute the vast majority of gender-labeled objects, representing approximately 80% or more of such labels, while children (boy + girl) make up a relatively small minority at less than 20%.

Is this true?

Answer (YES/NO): YES